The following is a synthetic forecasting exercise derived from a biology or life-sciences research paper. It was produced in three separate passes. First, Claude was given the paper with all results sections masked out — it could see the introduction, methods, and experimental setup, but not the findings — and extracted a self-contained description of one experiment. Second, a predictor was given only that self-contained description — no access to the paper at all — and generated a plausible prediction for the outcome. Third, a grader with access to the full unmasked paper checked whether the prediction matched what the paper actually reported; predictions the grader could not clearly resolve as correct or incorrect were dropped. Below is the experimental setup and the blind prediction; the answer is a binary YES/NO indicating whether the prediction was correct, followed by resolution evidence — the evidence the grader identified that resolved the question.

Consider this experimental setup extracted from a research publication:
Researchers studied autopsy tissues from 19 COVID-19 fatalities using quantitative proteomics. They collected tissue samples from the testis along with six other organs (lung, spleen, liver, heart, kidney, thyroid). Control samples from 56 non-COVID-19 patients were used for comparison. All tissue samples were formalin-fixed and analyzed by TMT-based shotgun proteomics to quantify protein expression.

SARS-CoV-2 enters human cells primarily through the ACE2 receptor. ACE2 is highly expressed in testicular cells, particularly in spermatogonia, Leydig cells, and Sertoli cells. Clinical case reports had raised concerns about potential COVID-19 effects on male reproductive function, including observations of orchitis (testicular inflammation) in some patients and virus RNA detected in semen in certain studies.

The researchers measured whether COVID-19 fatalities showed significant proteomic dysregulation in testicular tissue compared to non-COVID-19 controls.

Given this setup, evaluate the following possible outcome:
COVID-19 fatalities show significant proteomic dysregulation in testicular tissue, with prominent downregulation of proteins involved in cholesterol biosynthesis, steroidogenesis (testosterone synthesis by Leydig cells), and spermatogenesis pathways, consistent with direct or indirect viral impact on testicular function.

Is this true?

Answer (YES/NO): NO